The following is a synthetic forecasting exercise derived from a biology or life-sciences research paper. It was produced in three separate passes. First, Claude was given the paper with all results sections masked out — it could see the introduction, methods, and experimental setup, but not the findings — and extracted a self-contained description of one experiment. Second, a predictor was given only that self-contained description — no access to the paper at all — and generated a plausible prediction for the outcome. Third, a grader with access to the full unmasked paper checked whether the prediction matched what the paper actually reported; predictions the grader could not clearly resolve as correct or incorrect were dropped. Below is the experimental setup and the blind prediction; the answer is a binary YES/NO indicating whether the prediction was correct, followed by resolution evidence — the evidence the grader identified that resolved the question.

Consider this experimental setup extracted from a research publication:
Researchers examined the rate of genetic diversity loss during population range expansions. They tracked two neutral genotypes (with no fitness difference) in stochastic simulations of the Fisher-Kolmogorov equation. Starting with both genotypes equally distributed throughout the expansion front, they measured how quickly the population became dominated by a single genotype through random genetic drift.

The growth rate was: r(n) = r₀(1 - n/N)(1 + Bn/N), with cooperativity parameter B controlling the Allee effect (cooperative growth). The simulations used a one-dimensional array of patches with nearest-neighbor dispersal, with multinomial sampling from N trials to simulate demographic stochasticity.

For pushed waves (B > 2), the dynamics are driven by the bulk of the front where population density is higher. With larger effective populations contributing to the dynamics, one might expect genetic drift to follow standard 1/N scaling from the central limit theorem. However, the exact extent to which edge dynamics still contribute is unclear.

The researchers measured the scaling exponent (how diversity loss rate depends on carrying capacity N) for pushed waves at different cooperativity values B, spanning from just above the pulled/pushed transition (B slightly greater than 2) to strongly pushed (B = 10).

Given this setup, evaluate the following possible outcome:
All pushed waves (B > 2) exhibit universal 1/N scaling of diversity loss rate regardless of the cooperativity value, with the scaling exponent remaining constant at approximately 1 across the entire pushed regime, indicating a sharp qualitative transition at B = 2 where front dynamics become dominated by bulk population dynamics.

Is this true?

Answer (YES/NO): NO